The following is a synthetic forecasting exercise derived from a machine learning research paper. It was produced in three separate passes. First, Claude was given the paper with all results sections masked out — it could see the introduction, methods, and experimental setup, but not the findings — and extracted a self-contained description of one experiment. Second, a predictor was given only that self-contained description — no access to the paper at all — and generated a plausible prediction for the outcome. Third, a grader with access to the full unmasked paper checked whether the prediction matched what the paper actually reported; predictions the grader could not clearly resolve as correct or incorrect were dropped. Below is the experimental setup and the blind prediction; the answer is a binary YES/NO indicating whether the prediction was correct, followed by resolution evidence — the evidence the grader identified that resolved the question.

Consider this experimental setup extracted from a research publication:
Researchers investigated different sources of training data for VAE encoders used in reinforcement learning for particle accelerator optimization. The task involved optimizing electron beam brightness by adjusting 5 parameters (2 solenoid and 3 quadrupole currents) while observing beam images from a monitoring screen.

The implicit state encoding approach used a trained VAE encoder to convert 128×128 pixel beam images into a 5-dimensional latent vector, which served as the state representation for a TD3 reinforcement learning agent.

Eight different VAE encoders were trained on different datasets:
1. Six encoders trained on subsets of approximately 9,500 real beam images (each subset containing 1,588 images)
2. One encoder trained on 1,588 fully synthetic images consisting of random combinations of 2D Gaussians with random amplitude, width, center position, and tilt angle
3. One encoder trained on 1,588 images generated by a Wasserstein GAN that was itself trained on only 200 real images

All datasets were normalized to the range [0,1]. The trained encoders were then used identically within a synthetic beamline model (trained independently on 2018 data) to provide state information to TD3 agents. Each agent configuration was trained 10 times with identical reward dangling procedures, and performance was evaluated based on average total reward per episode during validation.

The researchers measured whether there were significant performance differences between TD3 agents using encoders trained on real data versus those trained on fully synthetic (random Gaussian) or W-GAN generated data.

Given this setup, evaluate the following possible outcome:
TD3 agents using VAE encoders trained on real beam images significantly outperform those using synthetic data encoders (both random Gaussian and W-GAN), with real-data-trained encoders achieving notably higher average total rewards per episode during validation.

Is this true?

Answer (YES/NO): NO